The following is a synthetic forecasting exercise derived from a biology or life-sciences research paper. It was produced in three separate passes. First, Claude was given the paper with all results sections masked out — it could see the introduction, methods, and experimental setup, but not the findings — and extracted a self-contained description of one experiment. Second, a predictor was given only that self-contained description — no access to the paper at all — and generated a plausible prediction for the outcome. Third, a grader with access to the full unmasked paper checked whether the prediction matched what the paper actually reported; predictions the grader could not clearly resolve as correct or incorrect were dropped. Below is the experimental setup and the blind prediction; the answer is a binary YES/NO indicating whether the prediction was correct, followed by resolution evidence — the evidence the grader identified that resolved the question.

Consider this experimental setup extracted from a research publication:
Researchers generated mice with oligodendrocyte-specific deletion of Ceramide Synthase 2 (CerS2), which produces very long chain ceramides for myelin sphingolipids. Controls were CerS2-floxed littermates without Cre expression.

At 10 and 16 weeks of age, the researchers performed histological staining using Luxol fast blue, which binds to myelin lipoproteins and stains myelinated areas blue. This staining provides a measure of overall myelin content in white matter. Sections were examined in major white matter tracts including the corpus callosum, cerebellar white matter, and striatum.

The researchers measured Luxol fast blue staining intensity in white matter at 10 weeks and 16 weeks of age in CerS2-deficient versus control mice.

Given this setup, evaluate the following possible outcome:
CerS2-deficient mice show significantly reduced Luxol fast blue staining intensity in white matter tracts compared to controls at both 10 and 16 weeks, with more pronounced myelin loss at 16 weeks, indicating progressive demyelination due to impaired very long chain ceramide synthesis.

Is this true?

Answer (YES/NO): NO